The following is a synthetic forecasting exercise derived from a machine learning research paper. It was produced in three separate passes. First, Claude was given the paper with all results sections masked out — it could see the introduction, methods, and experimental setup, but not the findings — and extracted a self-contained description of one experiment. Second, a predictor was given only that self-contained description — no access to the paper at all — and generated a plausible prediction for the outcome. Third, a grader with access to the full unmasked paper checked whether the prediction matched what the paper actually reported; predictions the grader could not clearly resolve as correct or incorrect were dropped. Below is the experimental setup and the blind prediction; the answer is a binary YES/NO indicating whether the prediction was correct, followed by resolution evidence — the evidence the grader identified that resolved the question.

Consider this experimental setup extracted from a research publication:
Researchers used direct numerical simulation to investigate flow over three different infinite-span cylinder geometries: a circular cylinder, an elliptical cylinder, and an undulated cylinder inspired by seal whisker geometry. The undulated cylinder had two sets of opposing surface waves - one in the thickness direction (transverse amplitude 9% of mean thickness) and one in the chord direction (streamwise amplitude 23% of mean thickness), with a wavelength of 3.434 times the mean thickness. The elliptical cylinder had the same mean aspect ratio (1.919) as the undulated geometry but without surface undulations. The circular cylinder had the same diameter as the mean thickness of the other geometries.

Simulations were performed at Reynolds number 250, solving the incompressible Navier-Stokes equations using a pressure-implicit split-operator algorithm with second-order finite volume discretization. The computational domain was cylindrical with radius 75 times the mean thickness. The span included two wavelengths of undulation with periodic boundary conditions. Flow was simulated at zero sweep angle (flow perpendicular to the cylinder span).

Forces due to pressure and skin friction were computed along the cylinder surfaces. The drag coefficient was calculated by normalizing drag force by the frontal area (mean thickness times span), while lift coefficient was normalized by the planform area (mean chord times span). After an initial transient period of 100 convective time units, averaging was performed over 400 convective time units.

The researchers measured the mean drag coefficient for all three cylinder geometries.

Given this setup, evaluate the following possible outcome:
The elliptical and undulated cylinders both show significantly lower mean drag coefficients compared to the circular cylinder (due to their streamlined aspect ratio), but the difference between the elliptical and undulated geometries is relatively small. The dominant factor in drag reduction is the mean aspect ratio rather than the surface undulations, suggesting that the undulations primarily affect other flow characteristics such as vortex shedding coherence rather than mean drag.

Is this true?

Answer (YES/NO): YES